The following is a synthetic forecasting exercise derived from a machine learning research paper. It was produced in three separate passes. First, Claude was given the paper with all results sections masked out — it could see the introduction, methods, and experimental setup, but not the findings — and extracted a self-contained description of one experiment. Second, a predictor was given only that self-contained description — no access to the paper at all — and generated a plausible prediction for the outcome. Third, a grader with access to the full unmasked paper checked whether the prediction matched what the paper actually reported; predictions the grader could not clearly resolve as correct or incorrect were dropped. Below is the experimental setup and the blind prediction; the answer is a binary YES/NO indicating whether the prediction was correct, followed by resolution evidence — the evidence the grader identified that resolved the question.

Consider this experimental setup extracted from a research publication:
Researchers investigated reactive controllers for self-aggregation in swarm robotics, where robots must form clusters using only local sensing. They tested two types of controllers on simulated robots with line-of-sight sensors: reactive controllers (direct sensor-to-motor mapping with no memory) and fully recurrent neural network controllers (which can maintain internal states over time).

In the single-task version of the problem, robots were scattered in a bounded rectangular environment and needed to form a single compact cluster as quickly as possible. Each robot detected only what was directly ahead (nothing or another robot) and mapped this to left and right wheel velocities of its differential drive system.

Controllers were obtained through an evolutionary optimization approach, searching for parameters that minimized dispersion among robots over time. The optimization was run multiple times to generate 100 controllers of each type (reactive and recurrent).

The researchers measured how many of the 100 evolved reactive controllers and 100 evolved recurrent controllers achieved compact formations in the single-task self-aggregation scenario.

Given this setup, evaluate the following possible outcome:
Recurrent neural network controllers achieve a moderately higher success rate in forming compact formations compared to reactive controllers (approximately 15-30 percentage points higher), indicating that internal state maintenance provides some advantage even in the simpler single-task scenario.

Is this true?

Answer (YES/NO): NO